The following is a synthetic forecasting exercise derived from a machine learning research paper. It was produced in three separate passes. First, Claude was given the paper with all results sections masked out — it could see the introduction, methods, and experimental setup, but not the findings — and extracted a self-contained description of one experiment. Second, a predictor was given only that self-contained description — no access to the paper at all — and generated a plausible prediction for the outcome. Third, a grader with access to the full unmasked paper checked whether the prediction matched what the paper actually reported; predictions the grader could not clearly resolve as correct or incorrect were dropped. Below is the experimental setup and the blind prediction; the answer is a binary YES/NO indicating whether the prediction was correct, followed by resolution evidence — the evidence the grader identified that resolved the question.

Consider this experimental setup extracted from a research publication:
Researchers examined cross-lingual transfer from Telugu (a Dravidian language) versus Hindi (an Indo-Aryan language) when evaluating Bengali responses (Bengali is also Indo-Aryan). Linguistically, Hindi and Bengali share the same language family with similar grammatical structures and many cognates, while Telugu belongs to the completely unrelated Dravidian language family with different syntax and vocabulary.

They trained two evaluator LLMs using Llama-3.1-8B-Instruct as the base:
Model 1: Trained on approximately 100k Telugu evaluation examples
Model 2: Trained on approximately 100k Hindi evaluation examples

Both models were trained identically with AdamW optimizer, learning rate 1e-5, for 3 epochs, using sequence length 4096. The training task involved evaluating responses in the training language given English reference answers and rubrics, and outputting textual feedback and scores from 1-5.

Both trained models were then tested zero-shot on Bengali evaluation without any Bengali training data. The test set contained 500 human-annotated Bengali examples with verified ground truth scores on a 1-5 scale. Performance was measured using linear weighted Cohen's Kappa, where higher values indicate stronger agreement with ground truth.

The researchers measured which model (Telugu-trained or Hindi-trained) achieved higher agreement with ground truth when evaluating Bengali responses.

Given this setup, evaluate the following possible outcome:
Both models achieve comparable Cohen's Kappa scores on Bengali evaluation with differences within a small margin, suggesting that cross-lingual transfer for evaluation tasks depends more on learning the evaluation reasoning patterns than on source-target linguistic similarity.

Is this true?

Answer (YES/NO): YES